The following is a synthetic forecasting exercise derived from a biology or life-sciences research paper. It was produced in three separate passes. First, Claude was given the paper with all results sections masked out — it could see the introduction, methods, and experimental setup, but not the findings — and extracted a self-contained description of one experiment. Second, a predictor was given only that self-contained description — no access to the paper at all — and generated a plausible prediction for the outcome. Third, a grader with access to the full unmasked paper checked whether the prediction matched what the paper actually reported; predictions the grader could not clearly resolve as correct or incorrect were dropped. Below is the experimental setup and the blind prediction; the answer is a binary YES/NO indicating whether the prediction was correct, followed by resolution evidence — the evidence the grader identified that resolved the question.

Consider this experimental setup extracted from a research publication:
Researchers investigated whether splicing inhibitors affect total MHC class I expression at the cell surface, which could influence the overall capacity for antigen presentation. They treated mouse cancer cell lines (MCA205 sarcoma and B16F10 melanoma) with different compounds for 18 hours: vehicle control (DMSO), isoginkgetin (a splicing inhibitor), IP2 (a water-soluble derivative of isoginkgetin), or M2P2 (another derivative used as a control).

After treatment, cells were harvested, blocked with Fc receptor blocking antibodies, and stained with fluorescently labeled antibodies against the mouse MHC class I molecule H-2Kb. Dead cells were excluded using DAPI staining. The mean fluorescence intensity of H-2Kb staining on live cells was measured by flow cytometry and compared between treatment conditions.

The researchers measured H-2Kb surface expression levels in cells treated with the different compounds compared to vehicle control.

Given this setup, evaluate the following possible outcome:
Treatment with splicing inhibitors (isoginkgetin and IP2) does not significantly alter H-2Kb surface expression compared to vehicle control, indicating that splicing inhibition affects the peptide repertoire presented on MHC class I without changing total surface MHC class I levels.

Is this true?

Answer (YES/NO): NO